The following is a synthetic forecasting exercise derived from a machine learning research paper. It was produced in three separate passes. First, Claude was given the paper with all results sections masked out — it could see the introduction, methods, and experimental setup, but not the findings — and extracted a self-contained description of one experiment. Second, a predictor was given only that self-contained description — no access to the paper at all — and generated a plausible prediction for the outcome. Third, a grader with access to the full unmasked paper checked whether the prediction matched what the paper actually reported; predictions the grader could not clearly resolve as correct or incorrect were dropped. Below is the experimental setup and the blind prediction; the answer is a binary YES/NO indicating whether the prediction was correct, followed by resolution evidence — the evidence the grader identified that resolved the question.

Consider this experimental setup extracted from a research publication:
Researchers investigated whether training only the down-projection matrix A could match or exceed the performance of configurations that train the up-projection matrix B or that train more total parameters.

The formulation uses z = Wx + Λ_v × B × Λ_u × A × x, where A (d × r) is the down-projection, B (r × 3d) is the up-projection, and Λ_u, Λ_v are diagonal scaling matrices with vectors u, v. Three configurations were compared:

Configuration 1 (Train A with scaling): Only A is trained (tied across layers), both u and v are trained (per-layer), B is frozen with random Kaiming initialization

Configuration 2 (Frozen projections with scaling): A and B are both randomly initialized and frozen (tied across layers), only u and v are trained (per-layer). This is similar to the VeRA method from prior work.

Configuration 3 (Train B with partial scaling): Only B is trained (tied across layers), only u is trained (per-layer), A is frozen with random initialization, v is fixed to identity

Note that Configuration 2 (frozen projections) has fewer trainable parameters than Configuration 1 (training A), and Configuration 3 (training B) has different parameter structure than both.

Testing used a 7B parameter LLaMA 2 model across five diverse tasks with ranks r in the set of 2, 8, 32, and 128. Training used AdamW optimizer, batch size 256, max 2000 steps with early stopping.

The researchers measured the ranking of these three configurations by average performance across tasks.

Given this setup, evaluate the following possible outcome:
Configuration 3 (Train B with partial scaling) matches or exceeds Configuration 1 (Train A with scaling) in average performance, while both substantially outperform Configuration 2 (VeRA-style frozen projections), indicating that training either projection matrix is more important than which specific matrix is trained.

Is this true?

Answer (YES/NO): NO